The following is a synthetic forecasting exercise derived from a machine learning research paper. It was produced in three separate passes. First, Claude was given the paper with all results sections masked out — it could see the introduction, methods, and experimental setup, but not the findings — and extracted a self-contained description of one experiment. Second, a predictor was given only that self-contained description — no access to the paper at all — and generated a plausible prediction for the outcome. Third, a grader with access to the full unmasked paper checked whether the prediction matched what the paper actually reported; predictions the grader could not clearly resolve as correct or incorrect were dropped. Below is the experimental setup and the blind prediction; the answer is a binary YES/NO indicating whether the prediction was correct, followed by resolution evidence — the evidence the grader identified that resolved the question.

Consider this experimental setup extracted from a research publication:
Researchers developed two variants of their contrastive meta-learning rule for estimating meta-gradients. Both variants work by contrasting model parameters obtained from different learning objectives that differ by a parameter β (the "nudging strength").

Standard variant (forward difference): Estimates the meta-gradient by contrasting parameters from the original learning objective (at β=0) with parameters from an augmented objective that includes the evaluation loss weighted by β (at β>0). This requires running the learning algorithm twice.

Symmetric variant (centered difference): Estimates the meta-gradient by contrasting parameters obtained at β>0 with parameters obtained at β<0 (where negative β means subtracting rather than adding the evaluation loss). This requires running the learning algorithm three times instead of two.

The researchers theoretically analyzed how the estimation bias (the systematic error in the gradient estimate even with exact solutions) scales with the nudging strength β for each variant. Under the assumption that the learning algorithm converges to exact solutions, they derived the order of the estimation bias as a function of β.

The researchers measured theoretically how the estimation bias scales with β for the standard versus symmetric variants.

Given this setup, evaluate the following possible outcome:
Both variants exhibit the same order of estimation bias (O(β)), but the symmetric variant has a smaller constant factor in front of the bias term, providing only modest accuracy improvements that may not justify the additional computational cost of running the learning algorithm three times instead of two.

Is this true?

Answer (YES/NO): NO